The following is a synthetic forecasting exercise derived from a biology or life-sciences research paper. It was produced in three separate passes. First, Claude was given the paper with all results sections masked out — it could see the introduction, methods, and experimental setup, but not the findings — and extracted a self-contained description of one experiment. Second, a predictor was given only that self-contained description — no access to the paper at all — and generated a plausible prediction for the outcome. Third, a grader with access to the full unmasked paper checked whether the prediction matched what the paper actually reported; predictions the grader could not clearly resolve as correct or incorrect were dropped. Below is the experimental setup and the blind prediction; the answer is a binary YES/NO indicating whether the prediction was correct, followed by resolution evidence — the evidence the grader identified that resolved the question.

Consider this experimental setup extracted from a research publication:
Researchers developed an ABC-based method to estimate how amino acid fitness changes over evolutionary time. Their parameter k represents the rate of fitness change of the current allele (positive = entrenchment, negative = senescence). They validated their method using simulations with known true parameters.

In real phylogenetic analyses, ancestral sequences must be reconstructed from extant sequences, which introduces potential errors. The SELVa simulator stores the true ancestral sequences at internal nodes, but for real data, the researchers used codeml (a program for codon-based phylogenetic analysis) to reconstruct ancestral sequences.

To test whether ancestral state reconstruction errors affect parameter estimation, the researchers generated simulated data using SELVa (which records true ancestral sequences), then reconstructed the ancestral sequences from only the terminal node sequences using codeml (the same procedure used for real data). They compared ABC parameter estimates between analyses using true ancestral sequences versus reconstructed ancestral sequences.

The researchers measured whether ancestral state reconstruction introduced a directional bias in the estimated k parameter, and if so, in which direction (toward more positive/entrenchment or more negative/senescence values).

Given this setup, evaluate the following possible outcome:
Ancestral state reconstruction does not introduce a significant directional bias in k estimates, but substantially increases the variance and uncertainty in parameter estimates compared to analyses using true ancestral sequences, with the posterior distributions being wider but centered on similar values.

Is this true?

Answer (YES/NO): NO